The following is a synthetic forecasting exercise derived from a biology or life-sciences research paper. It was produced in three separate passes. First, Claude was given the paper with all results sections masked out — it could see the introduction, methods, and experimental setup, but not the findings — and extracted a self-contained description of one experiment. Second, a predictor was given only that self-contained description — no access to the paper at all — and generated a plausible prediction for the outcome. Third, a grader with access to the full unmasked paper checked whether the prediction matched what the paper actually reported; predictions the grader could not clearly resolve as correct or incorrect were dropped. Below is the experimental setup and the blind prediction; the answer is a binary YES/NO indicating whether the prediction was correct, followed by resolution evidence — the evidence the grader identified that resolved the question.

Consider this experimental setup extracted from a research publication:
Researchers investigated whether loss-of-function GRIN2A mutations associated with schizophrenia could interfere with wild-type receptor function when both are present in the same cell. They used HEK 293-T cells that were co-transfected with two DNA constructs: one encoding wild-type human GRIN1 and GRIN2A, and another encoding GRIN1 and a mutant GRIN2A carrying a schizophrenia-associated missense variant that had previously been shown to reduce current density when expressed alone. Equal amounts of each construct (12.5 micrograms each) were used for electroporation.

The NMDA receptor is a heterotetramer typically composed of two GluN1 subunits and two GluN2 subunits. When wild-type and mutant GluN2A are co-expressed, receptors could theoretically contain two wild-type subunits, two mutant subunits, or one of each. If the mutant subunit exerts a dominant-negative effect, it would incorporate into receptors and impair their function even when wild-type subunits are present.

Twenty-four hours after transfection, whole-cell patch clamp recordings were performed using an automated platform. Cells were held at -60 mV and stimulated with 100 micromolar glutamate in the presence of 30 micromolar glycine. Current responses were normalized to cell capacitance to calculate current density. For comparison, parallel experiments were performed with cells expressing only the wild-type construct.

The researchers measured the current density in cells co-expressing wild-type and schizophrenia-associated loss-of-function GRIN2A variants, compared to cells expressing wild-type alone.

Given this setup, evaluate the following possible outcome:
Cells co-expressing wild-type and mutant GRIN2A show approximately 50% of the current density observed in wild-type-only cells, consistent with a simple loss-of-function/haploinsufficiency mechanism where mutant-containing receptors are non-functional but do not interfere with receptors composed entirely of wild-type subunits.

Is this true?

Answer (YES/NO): NO